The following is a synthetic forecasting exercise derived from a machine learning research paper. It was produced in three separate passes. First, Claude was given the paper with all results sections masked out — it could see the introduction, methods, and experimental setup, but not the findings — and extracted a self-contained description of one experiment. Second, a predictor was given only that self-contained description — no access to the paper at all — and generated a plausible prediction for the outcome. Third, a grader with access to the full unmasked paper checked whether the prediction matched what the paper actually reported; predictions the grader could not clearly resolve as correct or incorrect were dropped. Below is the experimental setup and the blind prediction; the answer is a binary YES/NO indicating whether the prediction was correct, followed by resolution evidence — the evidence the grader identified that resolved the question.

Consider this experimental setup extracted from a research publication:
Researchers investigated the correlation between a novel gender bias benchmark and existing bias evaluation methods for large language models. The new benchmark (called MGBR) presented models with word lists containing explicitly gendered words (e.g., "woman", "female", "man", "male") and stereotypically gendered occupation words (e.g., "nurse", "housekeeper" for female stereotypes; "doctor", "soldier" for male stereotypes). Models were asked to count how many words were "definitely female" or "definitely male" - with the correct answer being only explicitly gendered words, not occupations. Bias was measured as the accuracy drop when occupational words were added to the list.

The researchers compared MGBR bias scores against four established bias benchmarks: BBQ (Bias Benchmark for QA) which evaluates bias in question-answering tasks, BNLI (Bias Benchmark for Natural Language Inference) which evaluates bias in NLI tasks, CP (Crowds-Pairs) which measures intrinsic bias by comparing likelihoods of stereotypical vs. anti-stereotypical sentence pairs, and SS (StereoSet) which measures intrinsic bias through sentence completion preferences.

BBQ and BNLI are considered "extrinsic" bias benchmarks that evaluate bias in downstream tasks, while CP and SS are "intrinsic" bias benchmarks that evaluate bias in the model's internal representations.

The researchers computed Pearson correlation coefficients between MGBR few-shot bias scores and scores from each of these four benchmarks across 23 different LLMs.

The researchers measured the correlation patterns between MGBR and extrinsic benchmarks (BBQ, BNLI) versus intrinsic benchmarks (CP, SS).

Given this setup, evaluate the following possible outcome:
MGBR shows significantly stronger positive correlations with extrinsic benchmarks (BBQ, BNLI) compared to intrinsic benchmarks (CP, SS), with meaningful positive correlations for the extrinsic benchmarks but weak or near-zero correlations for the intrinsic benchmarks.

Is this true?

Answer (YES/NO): YES